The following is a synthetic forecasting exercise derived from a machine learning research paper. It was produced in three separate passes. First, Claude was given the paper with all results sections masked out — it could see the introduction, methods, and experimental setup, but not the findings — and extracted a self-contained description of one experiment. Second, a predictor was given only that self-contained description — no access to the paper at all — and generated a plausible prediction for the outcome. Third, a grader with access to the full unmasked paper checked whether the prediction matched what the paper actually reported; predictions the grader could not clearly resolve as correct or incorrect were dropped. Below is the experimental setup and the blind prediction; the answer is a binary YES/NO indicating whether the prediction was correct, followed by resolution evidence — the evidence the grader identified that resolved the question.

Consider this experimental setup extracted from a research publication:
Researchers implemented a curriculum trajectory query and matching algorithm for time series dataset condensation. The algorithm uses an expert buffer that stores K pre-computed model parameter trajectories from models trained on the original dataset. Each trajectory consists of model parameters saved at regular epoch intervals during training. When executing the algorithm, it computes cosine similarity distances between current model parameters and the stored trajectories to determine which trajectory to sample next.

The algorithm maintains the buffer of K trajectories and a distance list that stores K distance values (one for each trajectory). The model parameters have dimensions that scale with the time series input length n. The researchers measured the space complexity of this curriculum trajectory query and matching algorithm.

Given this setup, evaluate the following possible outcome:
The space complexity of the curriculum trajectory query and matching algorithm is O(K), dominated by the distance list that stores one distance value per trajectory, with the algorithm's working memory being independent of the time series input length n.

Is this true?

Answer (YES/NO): NO